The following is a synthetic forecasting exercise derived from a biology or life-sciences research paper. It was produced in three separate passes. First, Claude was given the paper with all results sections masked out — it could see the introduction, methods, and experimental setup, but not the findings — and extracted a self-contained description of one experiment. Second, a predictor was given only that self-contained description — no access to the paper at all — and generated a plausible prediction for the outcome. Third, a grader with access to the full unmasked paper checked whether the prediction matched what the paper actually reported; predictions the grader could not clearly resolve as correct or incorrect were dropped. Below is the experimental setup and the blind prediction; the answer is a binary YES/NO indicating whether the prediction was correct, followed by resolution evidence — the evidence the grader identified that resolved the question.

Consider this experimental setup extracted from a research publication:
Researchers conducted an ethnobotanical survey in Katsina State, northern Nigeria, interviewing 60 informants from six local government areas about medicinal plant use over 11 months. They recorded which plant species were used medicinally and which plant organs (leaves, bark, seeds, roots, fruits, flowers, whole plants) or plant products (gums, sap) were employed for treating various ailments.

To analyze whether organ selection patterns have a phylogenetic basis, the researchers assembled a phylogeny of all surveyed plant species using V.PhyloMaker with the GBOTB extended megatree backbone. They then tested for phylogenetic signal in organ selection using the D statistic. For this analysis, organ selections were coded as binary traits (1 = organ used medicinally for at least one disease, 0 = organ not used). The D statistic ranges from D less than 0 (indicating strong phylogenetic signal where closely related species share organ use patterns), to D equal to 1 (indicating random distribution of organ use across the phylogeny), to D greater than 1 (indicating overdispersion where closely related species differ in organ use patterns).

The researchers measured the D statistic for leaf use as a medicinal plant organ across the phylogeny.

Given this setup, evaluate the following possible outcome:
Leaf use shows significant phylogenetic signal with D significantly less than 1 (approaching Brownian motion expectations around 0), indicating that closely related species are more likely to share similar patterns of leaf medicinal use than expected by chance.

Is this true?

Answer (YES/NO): YES